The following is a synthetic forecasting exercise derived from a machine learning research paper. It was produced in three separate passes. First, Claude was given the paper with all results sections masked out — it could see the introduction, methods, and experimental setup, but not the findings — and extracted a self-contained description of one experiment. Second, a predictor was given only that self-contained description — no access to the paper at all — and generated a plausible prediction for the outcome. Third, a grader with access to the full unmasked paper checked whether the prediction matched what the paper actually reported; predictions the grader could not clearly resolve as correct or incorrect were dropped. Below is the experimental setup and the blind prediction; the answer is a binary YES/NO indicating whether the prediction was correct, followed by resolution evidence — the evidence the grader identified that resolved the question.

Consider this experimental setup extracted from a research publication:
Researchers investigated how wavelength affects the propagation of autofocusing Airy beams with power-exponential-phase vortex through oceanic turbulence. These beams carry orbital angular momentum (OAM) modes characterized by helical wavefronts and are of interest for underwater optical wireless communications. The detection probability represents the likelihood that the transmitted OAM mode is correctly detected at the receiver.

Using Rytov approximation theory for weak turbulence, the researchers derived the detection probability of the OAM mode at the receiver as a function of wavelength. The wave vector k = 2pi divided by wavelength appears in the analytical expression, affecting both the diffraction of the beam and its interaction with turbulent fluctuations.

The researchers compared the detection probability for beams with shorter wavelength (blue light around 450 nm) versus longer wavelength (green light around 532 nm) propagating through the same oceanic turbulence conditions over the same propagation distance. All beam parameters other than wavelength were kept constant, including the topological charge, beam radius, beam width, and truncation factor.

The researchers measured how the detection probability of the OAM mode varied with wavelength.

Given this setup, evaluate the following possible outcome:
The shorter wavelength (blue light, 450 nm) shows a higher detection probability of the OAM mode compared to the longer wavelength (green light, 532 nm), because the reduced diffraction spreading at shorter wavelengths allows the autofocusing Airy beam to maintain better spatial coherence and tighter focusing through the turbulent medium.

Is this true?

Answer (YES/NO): NO